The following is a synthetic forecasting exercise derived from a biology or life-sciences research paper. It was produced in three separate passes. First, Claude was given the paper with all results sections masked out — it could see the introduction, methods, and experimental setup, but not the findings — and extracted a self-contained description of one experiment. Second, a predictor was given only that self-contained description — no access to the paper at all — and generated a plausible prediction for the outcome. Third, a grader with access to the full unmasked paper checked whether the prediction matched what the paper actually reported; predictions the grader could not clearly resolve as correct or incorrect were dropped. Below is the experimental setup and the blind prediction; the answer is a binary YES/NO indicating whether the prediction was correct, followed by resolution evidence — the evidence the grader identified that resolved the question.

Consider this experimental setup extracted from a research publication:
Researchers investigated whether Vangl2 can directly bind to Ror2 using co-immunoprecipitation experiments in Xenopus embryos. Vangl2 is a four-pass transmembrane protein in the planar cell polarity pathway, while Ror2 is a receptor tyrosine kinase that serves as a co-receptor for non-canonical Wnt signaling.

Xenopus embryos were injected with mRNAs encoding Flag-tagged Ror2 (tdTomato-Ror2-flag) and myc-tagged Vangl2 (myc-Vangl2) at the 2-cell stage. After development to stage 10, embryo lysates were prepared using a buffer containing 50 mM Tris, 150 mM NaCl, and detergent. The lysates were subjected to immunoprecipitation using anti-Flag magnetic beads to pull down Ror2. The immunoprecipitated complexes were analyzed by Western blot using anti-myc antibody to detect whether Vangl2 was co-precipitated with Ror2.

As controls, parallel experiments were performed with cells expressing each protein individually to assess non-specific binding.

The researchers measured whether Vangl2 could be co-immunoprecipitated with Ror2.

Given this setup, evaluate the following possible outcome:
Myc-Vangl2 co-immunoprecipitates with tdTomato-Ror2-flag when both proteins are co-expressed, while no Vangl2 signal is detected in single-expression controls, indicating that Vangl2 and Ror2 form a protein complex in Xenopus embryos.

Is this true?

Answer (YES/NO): YES